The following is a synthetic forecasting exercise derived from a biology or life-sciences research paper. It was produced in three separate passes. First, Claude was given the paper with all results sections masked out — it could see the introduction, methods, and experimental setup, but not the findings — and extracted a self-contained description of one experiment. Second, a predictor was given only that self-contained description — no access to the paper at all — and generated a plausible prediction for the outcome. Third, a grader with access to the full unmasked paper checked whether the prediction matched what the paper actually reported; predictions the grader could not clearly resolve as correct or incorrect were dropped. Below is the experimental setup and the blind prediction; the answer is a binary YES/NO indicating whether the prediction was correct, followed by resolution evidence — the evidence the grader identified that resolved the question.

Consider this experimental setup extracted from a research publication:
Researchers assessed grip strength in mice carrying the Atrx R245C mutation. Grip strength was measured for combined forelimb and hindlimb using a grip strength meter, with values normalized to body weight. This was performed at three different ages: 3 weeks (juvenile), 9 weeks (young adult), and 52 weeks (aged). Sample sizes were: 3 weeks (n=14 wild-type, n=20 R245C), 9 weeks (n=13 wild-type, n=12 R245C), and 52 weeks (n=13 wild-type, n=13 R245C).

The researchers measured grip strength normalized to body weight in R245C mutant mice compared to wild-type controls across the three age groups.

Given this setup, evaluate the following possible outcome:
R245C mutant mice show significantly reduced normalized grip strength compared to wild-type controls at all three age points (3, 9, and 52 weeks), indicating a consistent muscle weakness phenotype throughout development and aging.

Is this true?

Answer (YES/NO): NO